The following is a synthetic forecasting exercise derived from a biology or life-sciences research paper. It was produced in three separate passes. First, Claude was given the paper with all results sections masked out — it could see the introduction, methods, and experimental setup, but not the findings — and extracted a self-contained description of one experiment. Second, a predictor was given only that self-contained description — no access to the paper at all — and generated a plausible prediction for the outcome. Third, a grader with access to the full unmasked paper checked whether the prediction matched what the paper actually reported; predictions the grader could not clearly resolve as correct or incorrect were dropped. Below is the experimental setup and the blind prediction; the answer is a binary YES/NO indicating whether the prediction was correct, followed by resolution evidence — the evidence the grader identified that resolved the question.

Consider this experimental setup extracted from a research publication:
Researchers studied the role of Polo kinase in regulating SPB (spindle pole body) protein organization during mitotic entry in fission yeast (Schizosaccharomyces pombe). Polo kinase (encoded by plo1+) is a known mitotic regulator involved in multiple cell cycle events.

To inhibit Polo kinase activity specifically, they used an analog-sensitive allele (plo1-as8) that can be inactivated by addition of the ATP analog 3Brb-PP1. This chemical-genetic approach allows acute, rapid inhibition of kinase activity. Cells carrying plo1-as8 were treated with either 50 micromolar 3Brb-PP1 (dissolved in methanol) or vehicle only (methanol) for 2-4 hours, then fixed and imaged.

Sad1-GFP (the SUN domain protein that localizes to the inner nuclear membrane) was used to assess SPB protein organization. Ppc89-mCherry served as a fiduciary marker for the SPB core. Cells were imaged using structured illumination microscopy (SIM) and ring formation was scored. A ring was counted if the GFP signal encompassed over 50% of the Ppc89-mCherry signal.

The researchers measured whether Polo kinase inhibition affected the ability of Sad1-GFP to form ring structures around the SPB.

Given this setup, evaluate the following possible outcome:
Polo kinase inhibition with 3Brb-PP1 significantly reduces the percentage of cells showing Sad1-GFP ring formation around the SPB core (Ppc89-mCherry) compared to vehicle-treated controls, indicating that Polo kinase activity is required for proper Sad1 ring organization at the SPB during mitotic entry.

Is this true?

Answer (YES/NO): YES